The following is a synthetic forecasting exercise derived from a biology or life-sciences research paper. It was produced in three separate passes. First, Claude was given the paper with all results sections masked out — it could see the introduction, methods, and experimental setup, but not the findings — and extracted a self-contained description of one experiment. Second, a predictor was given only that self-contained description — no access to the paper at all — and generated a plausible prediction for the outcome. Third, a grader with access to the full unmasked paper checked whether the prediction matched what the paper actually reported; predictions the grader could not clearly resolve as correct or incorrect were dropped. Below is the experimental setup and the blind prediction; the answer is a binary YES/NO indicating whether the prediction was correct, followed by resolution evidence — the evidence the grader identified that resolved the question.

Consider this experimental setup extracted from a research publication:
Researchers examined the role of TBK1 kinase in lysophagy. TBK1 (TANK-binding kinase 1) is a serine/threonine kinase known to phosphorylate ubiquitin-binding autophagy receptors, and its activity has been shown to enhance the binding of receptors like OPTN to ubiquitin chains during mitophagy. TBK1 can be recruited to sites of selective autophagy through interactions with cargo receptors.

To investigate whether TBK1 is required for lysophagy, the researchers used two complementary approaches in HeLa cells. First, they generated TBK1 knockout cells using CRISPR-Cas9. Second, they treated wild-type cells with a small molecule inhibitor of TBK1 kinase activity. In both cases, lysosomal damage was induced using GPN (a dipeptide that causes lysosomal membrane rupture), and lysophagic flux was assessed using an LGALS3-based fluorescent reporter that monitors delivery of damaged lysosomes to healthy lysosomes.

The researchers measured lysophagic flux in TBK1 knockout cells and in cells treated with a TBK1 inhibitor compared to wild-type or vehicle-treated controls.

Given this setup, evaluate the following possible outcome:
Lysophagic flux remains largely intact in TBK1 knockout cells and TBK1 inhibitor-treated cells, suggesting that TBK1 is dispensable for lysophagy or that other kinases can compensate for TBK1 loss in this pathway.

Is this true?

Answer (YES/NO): NO